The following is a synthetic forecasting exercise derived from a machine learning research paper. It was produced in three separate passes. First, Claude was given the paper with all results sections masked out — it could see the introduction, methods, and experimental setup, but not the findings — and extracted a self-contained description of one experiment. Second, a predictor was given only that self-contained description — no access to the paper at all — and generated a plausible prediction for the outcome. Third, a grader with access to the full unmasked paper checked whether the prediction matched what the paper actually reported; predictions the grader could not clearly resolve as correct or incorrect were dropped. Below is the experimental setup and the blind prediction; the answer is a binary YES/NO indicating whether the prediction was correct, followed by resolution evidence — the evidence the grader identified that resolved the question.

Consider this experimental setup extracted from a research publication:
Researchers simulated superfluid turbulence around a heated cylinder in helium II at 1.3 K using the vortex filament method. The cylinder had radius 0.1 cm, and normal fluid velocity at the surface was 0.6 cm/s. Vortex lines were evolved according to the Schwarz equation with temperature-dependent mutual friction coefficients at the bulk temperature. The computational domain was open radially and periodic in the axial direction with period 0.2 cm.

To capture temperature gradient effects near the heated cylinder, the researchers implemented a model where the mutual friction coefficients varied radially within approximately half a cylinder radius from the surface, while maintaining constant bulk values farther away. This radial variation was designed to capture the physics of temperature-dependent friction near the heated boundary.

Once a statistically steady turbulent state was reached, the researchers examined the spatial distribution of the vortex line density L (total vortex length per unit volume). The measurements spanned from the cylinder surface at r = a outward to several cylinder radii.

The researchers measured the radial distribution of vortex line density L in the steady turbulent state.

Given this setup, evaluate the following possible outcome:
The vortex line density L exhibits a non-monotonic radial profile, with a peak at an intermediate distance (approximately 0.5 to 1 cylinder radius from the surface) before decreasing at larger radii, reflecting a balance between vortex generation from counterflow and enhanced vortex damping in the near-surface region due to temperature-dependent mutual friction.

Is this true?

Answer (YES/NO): NO